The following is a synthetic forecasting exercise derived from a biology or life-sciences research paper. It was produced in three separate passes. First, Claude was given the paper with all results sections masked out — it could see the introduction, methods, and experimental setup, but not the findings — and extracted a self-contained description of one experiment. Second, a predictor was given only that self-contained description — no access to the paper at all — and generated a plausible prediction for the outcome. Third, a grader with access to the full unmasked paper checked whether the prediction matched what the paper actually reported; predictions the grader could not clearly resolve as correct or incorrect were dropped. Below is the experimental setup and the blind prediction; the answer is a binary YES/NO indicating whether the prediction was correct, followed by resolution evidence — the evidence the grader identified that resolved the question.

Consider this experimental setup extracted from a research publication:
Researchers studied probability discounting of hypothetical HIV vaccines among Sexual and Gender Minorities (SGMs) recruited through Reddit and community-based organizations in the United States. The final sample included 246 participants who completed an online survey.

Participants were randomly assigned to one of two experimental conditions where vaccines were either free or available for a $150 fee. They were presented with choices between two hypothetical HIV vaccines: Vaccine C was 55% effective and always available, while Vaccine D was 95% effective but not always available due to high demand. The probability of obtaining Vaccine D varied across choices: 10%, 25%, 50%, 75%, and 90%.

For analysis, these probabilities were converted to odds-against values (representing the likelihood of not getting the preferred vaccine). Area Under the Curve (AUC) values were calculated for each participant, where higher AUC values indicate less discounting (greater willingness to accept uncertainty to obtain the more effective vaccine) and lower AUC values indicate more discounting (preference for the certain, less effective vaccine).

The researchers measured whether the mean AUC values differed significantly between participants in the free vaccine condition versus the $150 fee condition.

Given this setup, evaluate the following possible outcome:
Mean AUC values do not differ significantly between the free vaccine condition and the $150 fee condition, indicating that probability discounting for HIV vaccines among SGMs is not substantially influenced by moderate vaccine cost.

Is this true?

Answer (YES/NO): YES